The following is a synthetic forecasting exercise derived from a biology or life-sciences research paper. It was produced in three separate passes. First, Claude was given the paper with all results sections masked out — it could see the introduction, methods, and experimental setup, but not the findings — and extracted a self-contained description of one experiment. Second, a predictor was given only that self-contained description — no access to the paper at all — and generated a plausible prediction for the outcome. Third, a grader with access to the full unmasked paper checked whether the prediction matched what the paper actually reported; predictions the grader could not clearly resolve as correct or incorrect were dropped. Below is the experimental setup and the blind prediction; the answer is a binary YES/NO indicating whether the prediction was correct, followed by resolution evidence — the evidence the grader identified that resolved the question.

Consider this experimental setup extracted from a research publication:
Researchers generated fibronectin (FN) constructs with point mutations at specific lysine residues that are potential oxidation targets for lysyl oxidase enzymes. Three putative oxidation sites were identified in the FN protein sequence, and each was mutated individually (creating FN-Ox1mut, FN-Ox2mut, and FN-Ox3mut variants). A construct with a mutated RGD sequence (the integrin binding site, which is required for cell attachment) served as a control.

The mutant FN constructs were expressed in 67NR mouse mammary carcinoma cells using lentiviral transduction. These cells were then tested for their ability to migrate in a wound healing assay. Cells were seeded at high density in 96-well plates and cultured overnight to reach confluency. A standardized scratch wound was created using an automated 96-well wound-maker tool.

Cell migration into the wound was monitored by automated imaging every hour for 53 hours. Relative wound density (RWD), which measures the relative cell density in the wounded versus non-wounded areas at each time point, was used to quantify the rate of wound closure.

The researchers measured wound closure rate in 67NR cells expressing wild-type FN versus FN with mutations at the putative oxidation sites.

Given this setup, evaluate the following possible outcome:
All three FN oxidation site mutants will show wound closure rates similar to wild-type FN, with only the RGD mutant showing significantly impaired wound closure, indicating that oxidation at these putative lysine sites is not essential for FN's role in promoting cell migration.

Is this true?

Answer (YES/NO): NO